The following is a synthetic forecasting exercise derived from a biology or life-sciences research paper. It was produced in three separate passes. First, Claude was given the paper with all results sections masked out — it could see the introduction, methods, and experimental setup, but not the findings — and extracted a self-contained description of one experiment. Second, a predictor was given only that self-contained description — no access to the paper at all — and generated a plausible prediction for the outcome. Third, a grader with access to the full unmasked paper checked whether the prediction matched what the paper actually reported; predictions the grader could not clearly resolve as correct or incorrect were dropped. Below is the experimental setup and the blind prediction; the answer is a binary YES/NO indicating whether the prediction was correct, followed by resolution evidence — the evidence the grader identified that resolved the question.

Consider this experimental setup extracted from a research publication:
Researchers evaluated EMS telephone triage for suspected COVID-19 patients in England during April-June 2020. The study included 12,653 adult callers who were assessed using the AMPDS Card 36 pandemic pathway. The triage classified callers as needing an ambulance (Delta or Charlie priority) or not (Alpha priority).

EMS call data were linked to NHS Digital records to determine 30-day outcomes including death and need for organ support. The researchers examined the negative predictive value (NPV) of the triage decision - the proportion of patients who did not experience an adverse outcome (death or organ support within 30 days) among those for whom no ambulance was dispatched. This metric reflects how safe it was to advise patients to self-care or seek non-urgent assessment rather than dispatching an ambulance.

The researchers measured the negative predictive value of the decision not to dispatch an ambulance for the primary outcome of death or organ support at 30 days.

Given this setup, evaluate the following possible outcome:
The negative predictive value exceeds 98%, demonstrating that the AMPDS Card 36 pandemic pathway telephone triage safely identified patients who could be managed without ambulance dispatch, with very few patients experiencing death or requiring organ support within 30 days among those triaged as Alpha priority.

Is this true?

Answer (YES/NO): NO